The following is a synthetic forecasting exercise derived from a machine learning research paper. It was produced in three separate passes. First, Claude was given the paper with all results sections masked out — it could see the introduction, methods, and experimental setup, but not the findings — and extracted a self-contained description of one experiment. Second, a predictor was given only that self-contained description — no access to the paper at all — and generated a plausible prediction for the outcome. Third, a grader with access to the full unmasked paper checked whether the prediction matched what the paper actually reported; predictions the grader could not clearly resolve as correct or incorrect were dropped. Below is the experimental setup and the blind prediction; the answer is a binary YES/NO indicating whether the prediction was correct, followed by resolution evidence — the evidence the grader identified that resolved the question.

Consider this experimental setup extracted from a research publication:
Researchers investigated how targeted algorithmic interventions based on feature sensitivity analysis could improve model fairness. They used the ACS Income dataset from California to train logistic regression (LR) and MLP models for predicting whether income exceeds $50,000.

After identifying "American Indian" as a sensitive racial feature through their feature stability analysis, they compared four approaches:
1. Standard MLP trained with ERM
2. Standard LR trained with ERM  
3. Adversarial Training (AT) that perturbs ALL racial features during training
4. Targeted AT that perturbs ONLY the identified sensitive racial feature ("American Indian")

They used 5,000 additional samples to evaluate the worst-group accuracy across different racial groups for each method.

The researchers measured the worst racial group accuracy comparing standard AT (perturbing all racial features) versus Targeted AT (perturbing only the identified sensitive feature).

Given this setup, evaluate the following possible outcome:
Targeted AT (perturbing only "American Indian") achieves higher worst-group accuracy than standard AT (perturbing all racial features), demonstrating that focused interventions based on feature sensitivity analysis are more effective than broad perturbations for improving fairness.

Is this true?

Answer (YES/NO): YES